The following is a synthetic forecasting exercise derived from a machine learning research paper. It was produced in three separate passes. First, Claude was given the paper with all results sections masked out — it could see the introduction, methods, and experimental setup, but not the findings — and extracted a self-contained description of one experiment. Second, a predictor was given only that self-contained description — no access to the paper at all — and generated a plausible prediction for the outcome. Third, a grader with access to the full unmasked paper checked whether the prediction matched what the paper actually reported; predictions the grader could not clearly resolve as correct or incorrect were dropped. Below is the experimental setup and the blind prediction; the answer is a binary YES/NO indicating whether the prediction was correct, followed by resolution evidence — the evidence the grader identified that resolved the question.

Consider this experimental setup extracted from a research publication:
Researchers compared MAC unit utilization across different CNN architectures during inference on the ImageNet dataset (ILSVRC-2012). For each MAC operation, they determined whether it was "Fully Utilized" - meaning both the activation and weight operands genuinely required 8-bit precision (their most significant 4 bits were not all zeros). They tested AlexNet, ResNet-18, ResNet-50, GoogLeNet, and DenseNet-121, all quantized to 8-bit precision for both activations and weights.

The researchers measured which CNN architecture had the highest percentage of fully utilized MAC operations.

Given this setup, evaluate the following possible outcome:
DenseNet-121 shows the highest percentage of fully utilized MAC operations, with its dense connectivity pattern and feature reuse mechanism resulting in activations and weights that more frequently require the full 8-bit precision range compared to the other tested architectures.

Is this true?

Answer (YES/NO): NO